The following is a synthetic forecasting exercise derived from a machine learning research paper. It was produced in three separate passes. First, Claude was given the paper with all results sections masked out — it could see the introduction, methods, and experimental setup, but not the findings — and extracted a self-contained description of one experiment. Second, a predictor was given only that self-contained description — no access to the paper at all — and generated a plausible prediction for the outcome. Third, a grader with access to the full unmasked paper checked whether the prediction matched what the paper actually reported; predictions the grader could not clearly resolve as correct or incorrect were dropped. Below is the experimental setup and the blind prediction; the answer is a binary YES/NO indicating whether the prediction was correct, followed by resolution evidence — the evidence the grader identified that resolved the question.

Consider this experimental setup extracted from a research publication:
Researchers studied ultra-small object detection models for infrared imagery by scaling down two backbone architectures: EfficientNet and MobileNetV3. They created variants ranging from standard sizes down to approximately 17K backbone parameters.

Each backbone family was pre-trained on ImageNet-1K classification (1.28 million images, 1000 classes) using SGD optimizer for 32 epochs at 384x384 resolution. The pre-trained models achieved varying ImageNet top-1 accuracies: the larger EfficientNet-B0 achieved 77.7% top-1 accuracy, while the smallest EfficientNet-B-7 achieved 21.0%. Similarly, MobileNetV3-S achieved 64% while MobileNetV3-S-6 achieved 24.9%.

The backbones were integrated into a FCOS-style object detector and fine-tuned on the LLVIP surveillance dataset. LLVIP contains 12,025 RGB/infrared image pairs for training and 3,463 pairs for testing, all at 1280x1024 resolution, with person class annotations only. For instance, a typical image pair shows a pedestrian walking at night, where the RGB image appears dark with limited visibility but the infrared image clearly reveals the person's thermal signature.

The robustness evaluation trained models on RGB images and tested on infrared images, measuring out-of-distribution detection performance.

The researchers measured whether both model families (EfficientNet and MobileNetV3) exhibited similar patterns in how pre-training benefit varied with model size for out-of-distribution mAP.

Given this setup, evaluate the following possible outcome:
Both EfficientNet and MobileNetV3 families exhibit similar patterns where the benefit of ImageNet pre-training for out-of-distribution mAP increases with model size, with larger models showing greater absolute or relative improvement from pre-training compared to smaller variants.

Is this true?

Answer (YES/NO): YES